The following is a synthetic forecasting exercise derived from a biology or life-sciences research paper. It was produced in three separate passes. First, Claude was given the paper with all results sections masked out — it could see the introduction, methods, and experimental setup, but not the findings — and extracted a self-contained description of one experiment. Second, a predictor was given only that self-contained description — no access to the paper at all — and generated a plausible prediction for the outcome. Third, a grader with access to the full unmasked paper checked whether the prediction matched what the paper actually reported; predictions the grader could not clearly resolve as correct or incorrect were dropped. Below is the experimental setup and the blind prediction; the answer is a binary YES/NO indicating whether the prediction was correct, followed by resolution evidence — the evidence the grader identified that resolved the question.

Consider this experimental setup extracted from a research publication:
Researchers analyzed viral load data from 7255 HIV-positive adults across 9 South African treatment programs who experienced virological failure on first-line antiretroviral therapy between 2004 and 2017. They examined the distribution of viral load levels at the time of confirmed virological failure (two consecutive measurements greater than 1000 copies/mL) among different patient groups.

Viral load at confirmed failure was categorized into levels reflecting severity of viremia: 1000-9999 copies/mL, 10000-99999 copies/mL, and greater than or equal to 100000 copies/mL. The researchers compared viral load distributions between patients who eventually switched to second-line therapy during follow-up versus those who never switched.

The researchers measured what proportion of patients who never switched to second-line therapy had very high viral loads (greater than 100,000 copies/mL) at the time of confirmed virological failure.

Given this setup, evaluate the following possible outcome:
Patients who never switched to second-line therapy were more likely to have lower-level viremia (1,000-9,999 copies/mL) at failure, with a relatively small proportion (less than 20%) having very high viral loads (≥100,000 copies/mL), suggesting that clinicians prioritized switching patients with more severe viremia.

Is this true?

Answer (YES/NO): NO